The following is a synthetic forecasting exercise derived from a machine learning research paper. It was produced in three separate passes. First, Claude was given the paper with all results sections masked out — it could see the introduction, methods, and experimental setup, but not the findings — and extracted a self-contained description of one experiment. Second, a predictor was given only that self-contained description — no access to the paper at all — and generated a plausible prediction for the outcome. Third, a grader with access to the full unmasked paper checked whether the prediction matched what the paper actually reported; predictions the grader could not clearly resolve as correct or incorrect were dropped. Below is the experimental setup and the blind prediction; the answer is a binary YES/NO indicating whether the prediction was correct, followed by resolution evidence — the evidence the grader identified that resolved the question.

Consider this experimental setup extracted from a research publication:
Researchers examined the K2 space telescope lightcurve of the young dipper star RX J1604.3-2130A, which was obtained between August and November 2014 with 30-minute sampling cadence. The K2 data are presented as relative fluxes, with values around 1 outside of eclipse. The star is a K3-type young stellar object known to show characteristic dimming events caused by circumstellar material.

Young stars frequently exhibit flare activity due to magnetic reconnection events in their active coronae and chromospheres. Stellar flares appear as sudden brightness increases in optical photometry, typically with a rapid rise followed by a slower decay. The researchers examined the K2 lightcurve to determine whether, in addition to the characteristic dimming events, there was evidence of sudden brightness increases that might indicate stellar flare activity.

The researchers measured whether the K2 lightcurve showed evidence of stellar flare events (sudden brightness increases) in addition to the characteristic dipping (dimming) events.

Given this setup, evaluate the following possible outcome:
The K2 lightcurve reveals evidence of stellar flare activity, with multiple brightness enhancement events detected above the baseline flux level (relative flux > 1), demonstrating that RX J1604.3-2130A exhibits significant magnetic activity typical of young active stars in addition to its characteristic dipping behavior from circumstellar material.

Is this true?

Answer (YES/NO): YES